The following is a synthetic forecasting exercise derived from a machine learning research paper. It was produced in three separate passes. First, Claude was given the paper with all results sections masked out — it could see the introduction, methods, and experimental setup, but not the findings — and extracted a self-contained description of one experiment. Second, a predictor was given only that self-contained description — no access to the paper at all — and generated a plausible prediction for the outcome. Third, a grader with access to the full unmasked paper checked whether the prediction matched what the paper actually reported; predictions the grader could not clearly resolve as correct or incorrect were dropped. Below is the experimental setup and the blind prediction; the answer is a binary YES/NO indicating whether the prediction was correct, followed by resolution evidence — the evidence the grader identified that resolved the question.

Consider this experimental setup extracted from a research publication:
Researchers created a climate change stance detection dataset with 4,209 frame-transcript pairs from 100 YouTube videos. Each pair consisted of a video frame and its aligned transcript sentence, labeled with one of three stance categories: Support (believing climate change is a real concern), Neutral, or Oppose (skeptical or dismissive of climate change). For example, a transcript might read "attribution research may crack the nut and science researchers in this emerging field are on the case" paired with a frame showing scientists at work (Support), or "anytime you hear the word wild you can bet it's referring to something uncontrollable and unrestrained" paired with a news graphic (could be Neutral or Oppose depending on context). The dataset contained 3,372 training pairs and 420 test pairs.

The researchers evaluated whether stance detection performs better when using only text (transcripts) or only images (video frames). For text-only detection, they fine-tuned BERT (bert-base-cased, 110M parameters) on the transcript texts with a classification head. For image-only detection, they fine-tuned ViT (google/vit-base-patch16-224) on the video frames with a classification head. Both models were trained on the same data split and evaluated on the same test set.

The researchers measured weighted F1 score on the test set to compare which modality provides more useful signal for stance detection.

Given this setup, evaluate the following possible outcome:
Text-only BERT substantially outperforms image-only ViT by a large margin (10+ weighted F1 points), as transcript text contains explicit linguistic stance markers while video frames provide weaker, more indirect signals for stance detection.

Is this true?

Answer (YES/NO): YES